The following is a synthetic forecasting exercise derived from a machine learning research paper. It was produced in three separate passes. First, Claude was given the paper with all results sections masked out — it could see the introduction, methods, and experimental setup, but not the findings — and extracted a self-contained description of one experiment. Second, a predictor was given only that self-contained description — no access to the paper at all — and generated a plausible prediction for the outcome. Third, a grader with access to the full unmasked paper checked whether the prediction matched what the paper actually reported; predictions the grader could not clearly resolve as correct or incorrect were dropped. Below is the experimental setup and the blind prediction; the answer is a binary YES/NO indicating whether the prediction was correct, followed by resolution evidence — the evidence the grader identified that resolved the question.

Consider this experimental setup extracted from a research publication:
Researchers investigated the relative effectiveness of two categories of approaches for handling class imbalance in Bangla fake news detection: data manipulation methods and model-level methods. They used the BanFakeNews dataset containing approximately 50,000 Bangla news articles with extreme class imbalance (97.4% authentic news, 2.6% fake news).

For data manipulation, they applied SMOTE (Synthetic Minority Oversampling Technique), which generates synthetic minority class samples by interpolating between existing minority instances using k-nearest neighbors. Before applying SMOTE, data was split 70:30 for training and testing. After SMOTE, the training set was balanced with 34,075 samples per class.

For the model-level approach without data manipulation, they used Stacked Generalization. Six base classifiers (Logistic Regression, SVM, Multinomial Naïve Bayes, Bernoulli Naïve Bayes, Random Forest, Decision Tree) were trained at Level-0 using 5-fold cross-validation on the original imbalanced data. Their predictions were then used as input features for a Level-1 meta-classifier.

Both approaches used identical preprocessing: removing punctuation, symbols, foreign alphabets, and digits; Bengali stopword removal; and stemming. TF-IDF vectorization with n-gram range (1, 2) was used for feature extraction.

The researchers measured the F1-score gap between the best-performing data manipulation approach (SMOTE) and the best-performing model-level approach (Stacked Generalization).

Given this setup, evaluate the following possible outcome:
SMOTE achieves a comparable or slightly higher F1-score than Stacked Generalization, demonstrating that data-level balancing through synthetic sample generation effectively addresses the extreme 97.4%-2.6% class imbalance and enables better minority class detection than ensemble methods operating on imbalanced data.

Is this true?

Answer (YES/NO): NO